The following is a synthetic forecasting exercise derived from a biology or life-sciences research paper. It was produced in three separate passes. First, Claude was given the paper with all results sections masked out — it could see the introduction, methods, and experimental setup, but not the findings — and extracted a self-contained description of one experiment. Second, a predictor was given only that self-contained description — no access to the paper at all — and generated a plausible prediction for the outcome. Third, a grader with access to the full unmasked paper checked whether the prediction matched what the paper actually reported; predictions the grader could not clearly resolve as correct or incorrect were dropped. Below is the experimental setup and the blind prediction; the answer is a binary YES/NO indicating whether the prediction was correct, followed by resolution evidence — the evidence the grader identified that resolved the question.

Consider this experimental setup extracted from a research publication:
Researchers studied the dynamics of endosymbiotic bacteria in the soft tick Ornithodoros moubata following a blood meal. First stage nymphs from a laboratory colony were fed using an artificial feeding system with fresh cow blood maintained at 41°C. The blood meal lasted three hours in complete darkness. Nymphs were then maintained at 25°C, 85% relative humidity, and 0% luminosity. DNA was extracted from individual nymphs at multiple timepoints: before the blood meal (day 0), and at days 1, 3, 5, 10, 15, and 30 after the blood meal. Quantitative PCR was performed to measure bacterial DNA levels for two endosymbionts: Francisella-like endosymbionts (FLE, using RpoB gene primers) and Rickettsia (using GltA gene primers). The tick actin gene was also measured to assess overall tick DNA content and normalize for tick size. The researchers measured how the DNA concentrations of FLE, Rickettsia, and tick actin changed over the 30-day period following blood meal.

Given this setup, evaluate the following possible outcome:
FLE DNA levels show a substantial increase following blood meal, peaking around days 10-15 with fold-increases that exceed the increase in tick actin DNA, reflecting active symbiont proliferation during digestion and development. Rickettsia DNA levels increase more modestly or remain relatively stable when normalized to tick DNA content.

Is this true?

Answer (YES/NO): NO